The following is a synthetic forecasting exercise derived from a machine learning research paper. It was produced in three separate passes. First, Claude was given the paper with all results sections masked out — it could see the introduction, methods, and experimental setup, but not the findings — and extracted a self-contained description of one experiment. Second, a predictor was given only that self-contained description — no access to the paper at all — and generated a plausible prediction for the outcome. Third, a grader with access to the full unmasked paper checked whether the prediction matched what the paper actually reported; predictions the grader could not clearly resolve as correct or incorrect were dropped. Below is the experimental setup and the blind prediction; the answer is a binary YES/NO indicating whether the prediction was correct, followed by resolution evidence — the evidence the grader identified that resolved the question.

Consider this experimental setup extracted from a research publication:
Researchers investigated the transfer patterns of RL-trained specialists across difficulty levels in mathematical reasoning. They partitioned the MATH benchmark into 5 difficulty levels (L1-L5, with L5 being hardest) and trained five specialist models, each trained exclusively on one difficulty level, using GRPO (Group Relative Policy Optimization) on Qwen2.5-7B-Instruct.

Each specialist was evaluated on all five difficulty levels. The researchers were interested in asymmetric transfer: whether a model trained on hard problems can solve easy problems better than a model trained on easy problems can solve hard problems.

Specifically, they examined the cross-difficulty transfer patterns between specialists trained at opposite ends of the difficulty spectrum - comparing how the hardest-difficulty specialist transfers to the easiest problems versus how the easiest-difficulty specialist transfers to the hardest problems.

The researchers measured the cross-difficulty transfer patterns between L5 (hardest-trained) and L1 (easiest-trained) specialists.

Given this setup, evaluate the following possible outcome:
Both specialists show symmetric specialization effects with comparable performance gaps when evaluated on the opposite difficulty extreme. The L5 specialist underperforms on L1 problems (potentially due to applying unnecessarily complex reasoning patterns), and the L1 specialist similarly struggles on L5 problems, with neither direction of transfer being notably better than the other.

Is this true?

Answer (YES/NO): NO